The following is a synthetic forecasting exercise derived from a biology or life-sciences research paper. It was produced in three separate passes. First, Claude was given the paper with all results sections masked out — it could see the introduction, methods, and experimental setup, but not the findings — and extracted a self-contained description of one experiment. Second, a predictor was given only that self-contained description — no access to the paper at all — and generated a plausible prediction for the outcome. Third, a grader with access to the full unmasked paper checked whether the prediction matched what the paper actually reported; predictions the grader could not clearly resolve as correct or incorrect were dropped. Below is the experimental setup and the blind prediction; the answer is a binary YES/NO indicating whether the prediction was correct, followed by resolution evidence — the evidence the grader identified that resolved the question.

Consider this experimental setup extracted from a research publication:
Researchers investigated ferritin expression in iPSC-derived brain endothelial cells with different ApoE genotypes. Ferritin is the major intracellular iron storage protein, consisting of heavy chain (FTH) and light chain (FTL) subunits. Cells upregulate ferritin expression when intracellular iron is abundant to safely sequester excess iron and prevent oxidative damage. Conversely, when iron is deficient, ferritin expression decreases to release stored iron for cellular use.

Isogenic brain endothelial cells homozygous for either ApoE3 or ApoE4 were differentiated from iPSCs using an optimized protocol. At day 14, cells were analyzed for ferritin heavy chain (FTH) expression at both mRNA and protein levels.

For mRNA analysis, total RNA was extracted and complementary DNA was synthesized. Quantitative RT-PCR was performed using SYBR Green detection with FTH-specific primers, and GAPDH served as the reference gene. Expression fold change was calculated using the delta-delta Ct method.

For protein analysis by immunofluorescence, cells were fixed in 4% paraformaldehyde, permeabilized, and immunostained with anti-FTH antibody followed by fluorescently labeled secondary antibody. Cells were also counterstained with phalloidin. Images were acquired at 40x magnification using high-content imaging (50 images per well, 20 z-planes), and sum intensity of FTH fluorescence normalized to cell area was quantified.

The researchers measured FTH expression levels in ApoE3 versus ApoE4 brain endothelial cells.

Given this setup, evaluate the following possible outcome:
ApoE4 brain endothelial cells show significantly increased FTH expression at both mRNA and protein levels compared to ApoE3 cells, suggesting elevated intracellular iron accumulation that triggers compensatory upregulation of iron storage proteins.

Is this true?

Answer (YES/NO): NO